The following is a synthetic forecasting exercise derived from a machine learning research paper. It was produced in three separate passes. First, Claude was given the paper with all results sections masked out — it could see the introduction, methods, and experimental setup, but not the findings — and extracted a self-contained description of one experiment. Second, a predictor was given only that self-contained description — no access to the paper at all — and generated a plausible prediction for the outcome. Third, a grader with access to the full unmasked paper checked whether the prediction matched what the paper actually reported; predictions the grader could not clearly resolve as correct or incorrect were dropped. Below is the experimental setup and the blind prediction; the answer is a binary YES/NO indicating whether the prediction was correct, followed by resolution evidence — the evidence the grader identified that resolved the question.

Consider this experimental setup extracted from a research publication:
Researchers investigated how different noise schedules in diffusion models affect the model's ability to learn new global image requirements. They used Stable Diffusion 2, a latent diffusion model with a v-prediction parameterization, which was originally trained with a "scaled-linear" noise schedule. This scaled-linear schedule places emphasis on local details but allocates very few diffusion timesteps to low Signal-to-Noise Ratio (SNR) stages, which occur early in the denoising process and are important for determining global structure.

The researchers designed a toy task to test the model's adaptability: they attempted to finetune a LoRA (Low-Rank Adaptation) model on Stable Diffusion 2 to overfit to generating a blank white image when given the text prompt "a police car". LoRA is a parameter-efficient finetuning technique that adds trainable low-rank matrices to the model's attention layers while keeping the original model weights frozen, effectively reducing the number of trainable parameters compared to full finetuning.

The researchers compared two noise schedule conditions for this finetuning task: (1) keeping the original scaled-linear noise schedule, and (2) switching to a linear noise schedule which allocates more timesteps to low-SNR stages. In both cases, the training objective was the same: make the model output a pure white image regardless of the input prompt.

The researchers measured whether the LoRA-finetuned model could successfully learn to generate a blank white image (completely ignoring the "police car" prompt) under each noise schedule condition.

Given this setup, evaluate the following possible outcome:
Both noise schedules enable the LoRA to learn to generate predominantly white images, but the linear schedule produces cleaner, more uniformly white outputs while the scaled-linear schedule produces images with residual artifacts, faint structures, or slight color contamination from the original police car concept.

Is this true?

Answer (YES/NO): NO